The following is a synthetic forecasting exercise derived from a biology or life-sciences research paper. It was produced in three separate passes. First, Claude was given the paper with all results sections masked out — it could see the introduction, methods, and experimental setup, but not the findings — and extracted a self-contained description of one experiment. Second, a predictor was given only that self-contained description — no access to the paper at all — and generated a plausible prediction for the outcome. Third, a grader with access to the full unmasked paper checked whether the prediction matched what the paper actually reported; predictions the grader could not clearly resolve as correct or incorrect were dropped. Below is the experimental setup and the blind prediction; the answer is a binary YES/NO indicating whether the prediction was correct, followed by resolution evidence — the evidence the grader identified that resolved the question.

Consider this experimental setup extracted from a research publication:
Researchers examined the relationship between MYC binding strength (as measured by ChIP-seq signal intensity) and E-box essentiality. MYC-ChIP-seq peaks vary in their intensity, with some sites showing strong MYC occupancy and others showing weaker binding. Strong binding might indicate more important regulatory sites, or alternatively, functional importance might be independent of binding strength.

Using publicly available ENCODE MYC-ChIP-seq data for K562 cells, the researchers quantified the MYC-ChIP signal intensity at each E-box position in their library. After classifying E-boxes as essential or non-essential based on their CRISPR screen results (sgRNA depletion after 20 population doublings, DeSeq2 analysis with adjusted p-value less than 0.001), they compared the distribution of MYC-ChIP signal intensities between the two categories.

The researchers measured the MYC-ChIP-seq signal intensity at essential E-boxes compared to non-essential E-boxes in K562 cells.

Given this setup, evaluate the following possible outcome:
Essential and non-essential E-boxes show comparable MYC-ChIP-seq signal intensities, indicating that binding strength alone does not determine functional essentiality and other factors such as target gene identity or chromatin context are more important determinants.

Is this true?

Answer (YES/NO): YES